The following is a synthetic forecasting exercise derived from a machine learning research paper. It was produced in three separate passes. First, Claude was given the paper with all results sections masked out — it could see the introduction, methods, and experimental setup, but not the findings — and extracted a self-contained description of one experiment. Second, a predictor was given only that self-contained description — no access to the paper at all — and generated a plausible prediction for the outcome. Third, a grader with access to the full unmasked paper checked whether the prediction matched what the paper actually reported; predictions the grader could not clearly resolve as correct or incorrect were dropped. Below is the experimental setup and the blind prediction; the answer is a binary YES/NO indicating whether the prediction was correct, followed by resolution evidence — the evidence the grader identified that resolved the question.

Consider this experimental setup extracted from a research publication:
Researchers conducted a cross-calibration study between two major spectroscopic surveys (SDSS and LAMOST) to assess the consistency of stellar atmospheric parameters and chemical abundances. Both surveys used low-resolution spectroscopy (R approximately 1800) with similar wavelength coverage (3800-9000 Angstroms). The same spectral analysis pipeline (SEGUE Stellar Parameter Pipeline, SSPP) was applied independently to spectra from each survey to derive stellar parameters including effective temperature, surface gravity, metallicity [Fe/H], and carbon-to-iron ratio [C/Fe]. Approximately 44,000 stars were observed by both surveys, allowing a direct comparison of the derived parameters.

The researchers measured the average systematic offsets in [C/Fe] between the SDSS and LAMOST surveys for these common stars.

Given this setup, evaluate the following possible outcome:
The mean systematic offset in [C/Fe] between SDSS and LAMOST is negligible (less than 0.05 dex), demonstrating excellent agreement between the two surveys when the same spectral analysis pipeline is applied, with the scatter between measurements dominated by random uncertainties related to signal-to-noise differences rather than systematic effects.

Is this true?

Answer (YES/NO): YES